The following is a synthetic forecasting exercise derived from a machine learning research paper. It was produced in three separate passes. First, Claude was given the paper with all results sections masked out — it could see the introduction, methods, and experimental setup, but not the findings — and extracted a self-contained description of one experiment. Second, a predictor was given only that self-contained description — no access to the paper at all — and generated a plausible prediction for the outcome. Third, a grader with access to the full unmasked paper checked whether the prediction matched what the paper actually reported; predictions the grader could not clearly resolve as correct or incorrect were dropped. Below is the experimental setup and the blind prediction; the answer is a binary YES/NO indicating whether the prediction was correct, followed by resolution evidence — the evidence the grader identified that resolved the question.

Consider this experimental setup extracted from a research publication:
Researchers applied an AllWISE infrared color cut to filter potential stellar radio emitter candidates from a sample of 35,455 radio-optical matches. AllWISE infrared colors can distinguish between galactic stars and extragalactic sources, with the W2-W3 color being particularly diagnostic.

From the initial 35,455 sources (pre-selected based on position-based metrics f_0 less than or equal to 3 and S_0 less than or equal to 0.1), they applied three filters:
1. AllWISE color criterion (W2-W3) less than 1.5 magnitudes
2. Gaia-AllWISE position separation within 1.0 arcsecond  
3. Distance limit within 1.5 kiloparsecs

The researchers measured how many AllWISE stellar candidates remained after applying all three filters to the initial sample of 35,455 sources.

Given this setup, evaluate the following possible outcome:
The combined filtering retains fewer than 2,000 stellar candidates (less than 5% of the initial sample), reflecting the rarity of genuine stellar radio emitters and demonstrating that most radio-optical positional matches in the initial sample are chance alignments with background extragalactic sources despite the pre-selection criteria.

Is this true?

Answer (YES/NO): YES